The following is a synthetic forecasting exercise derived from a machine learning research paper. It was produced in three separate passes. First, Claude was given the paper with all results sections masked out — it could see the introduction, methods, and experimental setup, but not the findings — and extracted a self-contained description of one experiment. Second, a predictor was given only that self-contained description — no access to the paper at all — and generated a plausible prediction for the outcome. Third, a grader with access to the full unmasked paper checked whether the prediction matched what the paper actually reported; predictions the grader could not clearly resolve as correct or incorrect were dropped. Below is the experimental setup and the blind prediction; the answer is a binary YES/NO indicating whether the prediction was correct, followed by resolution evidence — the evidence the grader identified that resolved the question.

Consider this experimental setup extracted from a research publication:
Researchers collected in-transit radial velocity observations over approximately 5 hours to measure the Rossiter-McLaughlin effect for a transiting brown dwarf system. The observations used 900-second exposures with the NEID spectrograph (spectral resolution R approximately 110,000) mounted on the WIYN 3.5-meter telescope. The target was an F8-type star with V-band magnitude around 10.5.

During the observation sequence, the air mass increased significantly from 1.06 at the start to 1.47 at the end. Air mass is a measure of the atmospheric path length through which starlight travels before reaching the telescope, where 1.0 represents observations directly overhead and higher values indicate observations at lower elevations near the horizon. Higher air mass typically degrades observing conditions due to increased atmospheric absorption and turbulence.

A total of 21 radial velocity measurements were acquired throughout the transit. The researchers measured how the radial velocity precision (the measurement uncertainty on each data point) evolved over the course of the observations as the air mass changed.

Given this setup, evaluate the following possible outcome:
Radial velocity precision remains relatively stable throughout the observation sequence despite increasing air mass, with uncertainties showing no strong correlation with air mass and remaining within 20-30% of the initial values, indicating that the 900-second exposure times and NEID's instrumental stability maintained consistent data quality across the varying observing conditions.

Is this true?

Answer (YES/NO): YES